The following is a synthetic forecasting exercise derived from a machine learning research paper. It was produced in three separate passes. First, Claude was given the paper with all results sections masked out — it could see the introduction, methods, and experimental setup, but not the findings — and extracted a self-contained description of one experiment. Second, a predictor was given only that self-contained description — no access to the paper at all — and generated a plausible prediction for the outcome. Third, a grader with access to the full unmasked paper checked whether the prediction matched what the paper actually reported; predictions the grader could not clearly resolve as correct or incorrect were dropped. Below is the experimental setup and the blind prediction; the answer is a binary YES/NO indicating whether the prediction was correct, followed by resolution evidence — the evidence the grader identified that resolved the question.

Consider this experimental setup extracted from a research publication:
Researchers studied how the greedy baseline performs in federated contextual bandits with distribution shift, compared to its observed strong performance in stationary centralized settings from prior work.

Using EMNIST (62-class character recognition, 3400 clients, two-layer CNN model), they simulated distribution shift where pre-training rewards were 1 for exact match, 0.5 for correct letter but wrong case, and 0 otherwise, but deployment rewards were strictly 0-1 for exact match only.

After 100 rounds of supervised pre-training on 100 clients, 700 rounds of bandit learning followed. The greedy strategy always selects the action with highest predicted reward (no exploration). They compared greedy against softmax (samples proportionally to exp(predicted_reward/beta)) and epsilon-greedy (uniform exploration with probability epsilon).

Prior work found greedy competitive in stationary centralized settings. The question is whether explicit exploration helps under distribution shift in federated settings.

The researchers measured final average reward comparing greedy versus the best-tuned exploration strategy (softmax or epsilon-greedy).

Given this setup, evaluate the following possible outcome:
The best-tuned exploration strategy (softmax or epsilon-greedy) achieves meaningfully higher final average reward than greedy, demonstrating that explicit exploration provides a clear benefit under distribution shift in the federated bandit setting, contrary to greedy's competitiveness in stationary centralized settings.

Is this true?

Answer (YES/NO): YES